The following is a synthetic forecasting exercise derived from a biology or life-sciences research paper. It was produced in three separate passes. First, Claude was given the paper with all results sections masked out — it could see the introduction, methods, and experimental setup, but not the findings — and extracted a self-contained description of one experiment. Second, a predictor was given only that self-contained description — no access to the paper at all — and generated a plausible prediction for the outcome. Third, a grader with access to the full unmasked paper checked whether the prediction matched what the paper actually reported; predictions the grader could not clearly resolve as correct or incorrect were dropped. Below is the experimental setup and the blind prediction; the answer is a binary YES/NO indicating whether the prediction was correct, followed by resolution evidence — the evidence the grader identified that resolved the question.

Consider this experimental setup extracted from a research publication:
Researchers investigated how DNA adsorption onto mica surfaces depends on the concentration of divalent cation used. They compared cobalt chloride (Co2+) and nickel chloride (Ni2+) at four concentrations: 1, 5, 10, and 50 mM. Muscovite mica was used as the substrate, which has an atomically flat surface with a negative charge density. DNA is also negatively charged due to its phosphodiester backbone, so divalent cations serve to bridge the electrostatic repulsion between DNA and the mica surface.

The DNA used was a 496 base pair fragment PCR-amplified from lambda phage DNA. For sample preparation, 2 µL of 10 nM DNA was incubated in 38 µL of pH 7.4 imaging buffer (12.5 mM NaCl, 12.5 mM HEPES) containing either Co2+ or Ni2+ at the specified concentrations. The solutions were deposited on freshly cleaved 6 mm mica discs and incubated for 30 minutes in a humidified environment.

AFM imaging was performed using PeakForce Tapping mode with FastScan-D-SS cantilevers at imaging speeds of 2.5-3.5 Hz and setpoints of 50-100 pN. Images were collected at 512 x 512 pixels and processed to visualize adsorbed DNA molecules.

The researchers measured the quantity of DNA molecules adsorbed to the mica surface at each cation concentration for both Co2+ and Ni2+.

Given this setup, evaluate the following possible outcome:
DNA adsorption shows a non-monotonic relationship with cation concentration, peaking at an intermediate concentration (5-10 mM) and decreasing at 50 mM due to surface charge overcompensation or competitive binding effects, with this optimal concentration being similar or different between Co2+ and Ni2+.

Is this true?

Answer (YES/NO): YES